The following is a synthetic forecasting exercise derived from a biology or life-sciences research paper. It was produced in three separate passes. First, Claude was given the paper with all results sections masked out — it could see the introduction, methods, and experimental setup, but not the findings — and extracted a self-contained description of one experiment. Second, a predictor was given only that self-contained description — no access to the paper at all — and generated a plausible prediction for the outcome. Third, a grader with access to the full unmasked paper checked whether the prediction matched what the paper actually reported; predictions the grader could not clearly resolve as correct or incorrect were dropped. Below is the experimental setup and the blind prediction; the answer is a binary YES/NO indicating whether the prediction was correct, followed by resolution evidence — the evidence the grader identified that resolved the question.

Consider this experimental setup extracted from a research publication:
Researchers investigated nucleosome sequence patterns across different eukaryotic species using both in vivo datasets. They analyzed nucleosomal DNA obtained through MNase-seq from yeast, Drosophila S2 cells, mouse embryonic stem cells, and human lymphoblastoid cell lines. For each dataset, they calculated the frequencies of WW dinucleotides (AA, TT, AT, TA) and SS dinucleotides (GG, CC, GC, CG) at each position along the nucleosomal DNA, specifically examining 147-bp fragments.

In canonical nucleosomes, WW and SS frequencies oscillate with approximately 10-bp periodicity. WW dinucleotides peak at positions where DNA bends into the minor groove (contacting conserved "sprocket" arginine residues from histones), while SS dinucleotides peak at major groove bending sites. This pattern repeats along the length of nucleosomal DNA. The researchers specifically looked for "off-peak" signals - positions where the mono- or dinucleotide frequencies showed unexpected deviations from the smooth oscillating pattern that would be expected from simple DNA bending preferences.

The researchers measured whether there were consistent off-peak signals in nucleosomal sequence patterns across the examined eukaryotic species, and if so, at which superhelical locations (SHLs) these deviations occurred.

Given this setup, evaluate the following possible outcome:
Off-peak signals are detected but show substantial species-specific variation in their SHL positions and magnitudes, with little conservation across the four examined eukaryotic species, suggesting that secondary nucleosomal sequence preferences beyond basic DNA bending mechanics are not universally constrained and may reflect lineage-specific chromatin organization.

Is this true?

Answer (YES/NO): NO